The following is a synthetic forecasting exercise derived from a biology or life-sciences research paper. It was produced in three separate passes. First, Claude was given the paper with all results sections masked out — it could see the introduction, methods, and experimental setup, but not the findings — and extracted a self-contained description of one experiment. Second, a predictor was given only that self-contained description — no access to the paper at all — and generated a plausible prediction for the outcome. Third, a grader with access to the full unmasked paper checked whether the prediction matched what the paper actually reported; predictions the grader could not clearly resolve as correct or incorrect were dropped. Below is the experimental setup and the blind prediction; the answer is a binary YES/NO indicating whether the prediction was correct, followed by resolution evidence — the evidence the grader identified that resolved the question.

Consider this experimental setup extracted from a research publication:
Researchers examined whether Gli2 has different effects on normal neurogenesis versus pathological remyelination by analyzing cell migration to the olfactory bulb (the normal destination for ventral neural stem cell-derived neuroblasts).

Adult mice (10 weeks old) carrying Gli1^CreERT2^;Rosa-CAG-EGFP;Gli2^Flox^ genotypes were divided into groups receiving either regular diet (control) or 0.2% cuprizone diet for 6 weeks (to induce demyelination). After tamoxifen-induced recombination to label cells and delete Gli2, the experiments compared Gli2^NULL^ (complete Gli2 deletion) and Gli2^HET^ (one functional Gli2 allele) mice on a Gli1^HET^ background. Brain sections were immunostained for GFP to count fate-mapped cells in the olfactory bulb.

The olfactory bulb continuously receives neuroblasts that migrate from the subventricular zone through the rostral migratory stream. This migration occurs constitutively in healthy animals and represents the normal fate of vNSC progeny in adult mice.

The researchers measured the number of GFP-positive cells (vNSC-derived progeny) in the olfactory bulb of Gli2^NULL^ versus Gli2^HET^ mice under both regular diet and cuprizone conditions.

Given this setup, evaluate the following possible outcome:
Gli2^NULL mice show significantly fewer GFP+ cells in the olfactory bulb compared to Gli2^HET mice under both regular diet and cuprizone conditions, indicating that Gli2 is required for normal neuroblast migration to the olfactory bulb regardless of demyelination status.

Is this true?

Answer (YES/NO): NO